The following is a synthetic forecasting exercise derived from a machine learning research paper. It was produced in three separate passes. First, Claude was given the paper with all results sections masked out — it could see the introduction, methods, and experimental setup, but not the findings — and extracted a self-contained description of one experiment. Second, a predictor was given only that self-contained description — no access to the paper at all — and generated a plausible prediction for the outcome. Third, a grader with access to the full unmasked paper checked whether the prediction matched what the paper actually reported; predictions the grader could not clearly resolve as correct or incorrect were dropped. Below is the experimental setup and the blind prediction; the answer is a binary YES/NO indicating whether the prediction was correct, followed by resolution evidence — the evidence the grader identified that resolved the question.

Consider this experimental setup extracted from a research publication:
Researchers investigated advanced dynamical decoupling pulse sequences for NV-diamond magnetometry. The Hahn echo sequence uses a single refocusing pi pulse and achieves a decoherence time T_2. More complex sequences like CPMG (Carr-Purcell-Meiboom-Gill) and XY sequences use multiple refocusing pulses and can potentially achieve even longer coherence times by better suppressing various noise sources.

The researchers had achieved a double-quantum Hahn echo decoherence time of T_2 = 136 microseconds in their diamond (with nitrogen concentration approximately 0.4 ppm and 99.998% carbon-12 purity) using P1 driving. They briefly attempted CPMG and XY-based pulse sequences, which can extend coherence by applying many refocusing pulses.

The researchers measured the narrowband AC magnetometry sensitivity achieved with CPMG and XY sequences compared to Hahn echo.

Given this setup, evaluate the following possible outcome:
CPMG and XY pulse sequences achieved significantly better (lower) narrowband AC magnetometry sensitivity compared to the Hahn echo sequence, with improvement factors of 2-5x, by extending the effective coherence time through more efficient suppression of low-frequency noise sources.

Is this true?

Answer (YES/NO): NO